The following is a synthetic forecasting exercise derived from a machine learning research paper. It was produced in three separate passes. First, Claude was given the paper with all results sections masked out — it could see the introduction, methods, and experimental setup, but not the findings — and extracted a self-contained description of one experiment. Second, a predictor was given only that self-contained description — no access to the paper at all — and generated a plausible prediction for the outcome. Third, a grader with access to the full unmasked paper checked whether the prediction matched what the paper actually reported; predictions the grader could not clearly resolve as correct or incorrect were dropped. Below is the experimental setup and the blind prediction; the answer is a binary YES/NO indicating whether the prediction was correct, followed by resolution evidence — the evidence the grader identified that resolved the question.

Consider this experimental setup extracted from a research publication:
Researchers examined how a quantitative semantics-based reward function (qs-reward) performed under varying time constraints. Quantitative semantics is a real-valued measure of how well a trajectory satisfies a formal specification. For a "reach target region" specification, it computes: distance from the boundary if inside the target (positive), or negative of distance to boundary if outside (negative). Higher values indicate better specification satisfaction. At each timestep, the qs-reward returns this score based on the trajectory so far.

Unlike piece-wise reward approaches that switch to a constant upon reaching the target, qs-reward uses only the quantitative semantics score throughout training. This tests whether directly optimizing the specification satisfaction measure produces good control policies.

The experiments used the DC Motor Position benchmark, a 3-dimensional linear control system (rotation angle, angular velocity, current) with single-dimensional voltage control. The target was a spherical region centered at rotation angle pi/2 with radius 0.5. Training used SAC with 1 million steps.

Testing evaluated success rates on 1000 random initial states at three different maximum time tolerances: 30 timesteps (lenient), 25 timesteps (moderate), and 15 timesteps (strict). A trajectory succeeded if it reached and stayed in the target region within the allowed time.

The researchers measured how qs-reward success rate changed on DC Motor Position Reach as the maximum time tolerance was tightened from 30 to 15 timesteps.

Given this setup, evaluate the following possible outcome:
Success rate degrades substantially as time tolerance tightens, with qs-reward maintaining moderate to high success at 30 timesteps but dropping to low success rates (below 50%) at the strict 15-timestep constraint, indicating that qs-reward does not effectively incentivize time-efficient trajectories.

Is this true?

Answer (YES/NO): NO